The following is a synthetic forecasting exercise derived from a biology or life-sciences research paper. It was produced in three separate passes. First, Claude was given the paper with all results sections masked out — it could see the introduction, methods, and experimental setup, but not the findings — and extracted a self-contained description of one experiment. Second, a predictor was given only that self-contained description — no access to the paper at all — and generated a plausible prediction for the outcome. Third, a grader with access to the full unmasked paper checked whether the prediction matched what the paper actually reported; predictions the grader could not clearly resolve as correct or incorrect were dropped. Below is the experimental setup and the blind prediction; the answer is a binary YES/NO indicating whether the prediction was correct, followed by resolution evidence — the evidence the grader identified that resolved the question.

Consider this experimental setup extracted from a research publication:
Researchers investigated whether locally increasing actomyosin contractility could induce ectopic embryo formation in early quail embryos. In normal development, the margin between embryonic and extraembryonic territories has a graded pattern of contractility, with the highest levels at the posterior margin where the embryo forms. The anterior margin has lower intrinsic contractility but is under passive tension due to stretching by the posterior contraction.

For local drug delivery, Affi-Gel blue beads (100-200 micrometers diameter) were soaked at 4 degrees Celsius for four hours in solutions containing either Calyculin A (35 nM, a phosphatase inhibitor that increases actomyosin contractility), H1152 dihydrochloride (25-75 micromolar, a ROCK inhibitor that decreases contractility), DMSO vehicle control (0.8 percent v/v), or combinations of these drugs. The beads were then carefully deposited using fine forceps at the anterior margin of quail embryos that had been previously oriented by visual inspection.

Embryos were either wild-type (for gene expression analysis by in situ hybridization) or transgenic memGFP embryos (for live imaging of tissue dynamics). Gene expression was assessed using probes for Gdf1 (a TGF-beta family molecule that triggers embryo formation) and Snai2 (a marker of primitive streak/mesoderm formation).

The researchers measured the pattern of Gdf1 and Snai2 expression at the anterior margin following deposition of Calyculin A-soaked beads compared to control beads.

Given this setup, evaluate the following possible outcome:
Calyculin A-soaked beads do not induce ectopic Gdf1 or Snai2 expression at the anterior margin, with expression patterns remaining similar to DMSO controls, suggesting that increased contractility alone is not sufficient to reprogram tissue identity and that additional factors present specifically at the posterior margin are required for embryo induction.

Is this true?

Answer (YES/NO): NO